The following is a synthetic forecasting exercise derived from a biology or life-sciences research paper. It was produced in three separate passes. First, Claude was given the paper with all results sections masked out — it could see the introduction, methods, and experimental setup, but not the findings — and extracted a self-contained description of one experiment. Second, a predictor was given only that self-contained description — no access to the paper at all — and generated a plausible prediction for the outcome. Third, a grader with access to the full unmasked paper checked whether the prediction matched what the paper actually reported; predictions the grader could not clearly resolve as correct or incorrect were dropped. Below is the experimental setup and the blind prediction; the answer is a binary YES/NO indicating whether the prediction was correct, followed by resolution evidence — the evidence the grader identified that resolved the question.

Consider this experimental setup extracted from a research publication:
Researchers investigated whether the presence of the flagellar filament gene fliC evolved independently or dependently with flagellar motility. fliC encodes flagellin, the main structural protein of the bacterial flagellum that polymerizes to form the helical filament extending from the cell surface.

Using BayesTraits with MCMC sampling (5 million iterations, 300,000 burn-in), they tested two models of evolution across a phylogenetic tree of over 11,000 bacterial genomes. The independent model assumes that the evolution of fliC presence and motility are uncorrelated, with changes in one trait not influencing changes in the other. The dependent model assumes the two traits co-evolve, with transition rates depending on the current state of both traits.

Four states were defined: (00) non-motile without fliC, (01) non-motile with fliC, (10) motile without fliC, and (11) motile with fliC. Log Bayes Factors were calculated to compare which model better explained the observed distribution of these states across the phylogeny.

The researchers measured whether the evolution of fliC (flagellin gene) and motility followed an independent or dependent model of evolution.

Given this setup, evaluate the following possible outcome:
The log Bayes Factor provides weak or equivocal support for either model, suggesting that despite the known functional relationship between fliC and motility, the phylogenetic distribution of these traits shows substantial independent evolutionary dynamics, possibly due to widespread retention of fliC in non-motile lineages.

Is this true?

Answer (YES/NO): NO